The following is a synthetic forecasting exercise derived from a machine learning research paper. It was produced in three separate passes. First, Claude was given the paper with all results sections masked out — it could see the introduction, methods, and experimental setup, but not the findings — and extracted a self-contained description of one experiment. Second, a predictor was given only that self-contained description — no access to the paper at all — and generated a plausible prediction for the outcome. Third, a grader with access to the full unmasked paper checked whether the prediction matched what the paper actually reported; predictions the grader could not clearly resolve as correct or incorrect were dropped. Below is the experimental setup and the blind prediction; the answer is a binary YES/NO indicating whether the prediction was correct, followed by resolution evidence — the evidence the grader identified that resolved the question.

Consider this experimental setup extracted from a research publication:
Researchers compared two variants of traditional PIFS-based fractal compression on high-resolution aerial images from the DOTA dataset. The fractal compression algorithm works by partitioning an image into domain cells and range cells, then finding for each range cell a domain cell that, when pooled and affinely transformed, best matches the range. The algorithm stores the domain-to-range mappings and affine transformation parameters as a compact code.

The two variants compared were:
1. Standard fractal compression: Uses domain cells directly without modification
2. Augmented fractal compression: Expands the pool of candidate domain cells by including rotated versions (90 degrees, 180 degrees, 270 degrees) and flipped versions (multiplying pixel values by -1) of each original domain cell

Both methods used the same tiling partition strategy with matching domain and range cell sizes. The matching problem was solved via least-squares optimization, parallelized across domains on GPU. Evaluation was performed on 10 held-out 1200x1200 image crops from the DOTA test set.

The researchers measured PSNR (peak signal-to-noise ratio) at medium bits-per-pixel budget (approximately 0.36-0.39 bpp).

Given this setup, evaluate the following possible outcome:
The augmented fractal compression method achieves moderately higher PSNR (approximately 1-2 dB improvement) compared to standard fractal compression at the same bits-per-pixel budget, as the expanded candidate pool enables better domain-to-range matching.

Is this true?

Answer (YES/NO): NO